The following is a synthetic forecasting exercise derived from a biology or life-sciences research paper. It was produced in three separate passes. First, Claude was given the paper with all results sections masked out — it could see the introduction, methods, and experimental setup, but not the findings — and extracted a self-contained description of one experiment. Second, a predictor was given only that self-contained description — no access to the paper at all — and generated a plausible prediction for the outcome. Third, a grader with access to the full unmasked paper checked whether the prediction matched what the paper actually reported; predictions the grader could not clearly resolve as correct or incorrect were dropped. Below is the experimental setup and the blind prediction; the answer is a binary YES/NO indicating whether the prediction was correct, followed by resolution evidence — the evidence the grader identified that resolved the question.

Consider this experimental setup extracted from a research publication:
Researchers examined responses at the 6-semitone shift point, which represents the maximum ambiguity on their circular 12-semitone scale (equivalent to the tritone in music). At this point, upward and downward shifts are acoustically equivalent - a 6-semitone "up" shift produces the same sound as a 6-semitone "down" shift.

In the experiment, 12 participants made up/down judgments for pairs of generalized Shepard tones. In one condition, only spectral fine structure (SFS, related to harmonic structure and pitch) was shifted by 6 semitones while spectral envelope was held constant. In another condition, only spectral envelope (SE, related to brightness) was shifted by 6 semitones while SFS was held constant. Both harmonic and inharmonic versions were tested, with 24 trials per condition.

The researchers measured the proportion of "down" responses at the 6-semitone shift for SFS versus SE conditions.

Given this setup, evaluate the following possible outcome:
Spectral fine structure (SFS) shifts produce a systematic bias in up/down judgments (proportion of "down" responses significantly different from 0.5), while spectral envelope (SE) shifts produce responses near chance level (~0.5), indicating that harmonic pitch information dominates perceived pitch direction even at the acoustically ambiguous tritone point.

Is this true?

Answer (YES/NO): NO